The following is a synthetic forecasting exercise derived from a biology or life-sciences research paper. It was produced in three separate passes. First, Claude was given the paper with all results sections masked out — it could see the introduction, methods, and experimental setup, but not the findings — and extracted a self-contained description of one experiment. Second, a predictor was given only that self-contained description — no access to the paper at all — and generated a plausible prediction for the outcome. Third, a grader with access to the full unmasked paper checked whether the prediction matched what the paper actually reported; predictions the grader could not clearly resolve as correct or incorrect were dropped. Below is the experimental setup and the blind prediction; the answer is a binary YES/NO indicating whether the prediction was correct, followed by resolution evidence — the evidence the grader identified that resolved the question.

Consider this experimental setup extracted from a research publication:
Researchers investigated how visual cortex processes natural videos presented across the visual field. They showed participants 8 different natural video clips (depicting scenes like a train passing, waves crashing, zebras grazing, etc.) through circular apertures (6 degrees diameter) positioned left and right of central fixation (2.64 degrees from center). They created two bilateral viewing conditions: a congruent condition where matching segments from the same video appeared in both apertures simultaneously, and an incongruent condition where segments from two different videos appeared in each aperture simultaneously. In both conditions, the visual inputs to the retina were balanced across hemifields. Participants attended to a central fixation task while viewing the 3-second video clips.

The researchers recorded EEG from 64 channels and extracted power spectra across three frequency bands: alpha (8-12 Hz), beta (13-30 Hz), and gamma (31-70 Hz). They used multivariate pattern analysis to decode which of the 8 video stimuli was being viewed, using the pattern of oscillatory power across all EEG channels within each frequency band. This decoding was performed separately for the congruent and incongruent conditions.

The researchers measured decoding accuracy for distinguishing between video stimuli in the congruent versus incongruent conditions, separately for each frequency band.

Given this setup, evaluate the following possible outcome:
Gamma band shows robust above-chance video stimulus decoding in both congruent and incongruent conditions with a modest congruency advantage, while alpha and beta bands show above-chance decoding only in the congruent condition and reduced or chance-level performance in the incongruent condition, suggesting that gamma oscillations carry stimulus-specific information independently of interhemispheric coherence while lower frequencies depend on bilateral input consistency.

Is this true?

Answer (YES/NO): NO